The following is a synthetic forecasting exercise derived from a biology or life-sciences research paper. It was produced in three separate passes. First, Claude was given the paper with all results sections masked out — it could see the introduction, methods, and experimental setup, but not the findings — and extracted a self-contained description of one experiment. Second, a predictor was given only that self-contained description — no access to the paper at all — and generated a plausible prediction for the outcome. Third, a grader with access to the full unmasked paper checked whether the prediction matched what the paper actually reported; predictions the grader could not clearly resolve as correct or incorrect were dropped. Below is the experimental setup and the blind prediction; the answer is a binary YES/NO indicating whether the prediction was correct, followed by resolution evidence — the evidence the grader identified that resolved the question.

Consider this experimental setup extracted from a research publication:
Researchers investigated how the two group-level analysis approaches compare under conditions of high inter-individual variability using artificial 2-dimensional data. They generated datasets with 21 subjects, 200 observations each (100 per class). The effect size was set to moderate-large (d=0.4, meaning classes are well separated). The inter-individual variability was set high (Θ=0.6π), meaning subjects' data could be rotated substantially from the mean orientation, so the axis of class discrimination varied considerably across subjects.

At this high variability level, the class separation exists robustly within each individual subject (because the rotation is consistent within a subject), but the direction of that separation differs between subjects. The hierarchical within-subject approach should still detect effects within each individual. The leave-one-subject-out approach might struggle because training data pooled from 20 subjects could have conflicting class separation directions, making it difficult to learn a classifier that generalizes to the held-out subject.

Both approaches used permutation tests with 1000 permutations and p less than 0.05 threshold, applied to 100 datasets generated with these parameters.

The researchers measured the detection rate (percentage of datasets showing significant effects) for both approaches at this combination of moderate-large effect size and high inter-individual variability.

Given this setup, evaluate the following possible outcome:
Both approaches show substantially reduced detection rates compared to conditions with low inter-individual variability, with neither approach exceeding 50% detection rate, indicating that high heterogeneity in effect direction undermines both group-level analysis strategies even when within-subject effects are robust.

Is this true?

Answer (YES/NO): NO